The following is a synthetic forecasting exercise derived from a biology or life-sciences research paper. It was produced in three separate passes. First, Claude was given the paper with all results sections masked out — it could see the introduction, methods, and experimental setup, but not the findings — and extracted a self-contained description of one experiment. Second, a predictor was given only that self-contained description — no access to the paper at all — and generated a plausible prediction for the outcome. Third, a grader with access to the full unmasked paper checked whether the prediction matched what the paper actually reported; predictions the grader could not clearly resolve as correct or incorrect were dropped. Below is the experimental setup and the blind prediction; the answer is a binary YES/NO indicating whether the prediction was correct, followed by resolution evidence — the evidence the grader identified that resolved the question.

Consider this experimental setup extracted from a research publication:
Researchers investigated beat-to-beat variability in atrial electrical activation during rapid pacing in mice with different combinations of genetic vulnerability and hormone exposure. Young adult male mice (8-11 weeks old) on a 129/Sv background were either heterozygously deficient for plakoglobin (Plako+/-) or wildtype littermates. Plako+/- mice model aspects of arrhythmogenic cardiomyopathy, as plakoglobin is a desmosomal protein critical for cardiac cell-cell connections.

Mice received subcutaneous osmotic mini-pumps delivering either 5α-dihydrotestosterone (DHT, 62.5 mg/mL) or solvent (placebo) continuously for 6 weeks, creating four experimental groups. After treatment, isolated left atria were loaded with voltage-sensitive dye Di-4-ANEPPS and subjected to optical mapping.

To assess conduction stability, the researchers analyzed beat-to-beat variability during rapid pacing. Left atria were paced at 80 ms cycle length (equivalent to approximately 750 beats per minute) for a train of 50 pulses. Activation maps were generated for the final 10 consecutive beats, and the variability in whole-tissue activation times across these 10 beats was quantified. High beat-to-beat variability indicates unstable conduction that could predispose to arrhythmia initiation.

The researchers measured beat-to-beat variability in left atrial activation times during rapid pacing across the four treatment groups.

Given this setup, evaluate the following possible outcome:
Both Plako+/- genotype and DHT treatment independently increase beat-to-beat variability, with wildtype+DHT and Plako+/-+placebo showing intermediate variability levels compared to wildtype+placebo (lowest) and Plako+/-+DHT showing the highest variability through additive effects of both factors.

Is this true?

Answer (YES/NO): YES